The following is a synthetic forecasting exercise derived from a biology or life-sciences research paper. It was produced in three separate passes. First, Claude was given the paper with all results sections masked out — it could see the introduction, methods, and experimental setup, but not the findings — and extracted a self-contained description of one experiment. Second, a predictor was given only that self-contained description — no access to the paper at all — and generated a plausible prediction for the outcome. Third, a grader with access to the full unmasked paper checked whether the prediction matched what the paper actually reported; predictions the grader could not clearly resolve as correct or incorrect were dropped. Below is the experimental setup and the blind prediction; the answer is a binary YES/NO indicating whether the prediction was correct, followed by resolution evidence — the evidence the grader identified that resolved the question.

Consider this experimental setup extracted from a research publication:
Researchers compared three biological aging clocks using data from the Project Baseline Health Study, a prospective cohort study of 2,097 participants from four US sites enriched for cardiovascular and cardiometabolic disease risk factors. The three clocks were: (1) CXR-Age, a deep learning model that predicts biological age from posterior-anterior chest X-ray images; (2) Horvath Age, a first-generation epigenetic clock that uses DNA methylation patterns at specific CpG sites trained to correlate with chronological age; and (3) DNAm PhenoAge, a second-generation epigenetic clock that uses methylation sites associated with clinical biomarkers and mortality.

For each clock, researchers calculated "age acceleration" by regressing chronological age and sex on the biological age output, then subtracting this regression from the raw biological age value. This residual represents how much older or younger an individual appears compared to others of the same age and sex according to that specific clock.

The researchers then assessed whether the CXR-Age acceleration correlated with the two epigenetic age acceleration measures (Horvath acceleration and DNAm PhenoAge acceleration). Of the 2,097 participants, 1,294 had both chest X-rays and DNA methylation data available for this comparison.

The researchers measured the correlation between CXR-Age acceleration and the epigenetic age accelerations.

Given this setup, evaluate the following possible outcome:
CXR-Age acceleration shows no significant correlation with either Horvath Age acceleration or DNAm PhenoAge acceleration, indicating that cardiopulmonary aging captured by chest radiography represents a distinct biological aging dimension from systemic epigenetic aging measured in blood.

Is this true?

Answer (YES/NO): YES